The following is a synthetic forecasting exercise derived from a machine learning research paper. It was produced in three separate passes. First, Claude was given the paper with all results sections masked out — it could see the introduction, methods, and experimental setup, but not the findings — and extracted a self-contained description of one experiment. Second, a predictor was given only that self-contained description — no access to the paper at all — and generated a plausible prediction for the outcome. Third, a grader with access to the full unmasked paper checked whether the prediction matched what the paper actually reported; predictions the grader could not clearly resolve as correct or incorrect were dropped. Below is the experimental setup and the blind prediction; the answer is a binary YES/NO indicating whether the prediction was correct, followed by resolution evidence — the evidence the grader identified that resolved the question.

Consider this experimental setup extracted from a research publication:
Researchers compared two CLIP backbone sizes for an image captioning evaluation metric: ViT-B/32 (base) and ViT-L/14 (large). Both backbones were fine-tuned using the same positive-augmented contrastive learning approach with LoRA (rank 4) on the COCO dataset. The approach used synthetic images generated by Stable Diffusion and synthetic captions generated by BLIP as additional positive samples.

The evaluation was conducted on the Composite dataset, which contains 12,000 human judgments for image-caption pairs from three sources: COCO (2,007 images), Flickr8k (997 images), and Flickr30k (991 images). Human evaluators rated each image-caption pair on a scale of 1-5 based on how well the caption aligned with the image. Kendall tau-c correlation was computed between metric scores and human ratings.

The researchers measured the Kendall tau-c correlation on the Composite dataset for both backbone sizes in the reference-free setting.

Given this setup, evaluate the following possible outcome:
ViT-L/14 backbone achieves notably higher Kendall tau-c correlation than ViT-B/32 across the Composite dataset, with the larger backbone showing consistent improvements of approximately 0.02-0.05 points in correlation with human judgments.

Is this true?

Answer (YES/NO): YES